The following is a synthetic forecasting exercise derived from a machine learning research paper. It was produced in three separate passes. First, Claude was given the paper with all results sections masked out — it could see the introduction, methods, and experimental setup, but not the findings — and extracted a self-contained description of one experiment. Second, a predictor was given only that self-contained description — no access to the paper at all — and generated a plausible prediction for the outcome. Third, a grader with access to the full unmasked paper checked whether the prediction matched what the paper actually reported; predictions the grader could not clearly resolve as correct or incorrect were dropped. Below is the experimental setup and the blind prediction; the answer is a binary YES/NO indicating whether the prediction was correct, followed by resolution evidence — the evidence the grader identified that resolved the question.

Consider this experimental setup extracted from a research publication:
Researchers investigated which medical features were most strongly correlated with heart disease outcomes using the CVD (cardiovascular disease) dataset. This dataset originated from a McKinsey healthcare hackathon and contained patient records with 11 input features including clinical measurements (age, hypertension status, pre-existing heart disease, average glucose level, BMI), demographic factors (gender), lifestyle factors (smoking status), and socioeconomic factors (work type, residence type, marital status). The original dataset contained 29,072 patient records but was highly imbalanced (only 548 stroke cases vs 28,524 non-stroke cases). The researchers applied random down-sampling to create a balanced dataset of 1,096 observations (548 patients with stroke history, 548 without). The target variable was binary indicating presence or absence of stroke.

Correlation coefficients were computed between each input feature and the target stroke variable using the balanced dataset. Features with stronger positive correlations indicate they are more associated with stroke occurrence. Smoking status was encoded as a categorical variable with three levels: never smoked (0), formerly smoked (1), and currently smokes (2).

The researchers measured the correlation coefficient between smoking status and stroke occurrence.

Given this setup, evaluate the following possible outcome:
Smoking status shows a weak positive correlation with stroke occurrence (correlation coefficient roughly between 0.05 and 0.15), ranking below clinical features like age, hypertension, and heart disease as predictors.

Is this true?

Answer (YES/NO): NO